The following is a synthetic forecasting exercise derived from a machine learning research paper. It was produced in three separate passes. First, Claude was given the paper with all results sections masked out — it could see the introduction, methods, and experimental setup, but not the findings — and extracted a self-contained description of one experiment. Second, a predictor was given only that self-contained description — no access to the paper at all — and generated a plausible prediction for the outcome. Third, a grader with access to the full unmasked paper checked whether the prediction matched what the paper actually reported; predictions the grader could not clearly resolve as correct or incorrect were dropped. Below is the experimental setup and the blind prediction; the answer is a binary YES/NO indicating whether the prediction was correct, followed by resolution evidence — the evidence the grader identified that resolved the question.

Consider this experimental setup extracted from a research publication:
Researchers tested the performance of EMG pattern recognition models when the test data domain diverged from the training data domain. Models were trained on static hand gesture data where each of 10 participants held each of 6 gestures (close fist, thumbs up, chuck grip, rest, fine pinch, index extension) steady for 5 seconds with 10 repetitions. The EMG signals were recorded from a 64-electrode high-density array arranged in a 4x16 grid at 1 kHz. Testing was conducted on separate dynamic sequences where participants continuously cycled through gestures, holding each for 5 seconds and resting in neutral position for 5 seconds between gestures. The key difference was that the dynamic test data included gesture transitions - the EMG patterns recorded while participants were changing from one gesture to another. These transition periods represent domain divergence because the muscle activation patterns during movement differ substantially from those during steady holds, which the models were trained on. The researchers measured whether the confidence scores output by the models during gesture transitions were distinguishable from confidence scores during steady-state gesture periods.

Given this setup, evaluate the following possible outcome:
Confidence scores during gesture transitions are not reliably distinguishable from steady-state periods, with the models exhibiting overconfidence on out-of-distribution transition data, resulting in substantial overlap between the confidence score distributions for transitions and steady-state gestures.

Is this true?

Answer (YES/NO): NO